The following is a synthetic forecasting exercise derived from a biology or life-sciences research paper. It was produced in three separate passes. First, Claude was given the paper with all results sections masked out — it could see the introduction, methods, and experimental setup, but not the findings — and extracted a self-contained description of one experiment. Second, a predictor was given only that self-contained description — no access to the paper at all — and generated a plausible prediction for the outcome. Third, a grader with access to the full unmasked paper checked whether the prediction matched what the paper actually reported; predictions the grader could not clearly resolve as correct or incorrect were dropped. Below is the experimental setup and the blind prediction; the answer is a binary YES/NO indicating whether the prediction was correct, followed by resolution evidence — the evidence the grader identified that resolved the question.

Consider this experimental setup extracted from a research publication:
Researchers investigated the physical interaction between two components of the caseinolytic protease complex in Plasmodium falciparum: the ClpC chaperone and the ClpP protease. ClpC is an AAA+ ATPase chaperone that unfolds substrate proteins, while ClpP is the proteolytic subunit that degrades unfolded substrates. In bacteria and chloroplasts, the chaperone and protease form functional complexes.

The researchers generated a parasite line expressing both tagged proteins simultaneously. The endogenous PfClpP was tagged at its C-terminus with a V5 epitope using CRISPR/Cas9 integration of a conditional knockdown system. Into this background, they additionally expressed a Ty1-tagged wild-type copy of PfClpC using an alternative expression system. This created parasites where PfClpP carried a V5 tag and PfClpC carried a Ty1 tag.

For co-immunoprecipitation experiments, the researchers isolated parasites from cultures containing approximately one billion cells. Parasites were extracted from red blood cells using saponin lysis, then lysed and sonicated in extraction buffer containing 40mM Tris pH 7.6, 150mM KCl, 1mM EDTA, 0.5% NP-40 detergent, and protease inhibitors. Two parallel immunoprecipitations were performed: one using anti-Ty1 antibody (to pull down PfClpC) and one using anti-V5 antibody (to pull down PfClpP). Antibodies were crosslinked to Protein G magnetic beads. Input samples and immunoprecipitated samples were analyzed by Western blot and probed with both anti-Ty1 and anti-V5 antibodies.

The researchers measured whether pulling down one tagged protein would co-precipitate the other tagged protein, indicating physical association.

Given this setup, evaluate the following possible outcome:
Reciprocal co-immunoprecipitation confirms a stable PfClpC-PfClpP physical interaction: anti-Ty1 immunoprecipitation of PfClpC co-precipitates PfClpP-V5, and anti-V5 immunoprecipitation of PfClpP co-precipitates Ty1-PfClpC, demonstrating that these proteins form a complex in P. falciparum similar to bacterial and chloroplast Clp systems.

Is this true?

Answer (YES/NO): YES